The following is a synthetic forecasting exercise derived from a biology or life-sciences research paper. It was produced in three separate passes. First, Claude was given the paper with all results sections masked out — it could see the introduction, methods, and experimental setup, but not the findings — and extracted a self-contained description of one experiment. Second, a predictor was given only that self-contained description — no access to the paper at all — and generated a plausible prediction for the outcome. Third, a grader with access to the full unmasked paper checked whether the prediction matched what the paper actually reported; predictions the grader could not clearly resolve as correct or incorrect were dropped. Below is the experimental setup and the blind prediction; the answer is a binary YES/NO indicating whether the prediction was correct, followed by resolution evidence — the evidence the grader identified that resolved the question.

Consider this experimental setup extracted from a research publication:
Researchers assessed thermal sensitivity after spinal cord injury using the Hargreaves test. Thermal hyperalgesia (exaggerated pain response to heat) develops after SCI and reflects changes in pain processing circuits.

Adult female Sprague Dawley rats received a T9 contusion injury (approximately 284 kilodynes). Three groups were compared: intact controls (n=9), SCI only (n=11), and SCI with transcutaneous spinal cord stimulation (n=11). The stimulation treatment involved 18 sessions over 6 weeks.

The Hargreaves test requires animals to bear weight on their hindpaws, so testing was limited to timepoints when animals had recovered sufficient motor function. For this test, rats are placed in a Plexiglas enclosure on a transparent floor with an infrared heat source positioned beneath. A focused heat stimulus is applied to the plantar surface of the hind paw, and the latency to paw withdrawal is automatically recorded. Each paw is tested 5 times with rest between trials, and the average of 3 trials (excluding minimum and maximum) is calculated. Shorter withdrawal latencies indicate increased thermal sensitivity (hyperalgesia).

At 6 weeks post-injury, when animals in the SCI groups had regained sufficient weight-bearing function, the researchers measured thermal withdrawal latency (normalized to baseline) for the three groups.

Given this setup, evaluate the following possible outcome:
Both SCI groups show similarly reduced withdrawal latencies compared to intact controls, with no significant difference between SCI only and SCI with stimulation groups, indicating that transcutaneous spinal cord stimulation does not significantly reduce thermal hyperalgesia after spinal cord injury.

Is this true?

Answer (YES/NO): NO